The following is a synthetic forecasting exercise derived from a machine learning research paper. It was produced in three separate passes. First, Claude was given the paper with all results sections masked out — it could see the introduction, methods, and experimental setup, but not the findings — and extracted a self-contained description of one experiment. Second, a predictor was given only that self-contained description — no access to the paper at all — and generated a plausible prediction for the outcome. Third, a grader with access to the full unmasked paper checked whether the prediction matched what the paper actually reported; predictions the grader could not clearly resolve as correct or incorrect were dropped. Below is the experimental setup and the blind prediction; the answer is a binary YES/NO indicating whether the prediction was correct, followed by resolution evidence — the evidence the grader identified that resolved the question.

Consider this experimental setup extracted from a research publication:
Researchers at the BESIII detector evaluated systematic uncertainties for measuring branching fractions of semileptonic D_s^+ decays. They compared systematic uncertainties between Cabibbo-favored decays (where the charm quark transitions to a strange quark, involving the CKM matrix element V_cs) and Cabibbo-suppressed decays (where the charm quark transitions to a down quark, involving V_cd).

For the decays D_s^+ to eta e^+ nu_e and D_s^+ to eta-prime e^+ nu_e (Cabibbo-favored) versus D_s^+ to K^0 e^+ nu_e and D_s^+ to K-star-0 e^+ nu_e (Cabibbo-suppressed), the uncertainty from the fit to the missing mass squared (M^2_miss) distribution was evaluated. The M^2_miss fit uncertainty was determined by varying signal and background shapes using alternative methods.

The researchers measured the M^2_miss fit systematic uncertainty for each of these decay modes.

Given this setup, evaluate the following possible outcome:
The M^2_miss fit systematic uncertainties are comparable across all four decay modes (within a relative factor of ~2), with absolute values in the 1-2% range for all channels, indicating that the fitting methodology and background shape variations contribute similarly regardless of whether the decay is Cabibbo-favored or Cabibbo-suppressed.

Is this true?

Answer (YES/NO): NO